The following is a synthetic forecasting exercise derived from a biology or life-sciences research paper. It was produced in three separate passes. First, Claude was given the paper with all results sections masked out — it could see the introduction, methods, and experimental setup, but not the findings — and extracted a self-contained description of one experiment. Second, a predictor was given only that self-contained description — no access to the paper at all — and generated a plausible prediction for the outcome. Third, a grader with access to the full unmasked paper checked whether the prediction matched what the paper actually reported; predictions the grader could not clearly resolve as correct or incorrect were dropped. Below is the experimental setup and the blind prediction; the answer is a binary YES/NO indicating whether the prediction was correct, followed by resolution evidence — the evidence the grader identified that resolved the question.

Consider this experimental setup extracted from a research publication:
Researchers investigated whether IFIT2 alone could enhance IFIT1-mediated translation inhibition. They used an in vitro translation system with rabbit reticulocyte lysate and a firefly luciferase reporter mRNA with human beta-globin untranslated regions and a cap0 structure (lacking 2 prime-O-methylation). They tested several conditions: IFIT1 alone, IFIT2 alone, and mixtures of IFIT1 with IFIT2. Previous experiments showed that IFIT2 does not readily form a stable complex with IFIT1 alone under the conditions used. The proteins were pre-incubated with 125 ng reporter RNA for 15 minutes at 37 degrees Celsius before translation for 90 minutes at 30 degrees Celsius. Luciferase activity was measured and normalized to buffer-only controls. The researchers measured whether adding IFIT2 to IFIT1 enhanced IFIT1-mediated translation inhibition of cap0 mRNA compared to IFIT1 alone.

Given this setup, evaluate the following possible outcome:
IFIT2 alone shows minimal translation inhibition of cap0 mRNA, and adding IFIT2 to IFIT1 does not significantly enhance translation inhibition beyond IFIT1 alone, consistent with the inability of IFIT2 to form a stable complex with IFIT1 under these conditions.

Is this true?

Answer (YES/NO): YES